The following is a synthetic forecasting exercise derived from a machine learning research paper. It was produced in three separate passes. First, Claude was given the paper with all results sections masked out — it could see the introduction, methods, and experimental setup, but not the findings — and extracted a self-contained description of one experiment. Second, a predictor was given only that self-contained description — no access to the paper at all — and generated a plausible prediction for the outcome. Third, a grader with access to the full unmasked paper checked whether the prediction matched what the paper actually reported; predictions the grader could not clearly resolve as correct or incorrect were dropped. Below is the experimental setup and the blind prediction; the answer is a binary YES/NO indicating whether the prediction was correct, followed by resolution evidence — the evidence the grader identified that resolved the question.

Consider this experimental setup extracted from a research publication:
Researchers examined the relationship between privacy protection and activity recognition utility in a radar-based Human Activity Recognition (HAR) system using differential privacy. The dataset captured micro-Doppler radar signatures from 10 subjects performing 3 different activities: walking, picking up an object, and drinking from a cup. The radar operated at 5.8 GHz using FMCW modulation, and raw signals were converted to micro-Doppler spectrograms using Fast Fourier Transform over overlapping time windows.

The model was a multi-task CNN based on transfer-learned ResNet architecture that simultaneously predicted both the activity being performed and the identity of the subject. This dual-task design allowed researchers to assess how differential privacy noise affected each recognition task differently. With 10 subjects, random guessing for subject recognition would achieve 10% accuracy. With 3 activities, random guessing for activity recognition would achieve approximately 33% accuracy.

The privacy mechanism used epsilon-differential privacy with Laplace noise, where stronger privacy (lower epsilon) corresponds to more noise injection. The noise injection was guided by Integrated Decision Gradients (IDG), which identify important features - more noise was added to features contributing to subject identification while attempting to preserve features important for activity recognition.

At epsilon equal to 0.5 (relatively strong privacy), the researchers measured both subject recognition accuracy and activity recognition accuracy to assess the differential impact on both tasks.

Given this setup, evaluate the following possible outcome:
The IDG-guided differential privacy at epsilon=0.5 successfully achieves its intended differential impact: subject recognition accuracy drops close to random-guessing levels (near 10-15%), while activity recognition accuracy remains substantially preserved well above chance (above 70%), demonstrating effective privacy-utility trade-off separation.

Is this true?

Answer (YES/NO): NO